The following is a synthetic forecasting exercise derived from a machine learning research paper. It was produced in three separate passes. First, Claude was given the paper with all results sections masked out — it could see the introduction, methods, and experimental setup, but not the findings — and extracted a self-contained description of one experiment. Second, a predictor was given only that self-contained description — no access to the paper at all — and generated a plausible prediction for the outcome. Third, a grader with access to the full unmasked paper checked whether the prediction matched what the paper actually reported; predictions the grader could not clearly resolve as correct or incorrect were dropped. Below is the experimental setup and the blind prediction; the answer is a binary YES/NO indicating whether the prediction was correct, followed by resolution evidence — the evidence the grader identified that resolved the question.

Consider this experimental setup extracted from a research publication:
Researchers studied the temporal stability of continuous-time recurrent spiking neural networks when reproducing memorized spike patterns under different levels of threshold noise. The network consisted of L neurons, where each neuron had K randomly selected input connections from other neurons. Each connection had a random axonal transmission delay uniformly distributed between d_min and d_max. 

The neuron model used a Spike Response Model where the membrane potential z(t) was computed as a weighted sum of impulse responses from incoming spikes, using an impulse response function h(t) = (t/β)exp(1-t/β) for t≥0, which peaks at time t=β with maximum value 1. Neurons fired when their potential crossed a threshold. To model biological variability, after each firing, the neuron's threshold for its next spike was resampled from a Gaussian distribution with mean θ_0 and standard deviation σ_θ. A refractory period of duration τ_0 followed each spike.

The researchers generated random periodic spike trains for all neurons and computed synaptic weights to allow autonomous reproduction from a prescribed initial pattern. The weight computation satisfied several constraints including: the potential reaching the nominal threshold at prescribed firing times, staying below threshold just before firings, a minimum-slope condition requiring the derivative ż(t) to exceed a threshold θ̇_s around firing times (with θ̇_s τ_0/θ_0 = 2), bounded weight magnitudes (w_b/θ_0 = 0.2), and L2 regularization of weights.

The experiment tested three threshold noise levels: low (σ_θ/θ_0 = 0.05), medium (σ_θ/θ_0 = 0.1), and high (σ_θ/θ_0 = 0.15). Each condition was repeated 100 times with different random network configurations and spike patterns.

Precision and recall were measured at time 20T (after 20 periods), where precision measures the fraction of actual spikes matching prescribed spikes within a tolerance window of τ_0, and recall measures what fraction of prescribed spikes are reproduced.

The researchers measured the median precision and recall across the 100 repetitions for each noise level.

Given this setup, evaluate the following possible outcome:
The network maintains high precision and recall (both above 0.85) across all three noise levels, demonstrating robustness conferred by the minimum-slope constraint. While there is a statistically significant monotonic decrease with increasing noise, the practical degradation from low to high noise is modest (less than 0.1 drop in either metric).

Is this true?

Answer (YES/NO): YES